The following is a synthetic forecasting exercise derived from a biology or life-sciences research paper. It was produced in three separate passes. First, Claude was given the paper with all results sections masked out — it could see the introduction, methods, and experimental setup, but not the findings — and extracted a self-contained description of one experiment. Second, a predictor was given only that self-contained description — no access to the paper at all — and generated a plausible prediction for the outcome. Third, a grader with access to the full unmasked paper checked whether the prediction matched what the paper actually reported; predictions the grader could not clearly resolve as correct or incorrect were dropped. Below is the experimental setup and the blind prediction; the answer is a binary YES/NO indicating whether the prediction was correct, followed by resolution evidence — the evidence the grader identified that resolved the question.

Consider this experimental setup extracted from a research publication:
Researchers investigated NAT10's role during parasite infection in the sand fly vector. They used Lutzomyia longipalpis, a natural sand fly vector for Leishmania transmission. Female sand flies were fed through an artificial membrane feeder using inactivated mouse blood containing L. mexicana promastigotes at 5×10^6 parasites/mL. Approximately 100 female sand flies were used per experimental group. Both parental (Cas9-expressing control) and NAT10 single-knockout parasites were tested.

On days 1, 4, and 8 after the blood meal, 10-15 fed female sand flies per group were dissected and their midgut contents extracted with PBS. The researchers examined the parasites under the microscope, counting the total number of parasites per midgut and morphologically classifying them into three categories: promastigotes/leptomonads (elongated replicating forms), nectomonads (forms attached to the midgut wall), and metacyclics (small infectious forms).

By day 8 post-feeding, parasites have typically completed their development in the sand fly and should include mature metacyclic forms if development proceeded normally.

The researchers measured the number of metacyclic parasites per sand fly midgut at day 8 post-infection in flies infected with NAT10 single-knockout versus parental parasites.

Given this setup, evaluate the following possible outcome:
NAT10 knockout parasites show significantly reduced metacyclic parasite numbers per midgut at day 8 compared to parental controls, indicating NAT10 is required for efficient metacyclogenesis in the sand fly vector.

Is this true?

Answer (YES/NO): NO